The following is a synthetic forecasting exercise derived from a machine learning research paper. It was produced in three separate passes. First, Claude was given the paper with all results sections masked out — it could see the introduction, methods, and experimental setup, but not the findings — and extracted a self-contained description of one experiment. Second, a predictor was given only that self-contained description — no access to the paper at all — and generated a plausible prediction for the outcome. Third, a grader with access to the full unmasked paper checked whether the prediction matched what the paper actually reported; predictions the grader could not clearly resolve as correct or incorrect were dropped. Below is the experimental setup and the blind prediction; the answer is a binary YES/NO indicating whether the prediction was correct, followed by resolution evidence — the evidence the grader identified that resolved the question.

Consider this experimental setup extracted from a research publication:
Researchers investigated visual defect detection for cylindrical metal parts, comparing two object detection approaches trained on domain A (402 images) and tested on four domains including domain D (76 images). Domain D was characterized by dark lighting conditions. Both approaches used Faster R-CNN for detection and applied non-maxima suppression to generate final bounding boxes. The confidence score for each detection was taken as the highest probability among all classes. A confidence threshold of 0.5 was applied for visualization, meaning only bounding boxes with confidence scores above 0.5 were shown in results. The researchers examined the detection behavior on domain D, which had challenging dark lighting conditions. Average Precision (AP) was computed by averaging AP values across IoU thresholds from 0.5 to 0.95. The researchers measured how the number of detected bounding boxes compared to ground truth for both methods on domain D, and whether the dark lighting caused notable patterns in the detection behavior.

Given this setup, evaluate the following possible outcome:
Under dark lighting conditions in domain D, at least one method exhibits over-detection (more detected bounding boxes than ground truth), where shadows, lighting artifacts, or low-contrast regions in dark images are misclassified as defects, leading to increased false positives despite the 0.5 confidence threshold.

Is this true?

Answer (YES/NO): YES